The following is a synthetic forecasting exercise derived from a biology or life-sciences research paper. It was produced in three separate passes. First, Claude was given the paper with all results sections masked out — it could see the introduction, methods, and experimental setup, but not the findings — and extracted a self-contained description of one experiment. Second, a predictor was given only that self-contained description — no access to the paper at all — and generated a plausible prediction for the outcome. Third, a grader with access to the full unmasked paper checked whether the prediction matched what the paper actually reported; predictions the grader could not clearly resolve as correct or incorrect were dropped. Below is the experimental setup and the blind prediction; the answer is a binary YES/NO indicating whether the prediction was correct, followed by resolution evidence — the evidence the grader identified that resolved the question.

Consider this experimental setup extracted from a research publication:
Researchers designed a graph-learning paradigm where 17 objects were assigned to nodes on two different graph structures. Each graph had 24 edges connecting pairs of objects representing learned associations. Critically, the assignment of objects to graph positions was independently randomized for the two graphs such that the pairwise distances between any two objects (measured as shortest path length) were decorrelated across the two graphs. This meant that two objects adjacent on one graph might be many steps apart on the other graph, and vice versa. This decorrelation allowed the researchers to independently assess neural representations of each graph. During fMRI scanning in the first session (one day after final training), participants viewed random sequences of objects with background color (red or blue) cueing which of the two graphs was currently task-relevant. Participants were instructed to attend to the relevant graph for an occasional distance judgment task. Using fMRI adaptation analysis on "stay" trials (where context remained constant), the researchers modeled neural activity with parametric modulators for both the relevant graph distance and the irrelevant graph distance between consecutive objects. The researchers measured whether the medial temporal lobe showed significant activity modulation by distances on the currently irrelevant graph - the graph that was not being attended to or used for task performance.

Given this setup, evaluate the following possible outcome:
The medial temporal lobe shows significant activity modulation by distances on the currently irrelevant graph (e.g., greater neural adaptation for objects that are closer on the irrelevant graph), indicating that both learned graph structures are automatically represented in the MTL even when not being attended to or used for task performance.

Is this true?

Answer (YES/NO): YES